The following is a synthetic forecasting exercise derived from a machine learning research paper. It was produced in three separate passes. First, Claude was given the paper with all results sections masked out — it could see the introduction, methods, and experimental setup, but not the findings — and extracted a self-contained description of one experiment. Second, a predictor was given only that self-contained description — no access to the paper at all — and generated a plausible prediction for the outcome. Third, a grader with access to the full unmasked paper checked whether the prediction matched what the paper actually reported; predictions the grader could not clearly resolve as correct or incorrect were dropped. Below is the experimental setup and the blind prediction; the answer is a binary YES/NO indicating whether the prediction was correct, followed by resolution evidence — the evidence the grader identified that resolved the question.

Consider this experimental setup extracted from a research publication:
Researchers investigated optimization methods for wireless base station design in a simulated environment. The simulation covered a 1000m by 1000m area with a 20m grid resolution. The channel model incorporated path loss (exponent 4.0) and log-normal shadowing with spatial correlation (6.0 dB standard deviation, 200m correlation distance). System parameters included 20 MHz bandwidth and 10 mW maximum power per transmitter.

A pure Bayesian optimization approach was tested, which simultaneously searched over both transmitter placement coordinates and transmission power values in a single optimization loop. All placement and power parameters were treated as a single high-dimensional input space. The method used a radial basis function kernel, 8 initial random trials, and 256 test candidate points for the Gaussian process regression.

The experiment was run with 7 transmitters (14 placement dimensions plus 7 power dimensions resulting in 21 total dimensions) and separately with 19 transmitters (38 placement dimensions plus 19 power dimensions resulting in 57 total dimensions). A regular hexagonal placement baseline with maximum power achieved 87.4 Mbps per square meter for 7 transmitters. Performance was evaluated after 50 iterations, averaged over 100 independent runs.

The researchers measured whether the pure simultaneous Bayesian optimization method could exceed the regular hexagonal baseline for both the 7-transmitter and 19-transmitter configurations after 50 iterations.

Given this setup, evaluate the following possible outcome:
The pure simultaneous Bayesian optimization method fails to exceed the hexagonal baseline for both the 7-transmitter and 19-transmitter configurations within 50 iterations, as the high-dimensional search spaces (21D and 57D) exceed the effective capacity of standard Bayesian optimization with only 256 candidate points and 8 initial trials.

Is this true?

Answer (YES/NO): NO